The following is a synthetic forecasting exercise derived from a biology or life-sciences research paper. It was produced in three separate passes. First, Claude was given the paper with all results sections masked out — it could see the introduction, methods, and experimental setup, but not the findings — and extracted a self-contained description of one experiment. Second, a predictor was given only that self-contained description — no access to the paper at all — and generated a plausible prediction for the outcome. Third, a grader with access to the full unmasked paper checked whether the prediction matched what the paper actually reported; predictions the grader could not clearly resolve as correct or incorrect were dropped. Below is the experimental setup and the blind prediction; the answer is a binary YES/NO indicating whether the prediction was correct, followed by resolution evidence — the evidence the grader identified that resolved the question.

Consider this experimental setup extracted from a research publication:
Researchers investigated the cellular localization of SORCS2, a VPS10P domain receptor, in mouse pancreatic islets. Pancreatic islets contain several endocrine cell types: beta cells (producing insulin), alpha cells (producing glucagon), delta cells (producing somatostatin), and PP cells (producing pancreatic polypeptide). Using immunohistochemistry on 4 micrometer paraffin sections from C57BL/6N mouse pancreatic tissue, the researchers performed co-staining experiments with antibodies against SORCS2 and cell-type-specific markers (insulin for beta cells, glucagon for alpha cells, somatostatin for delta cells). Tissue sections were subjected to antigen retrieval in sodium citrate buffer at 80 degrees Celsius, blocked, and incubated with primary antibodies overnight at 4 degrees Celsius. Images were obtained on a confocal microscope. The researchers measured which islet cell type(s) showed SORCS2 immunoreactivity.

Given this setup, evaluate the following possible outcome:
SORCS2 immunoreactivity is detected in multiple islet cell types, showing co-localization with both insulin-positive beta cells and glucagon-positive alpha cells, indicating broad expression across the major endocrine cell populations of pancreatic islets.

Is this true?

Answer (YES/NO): NO